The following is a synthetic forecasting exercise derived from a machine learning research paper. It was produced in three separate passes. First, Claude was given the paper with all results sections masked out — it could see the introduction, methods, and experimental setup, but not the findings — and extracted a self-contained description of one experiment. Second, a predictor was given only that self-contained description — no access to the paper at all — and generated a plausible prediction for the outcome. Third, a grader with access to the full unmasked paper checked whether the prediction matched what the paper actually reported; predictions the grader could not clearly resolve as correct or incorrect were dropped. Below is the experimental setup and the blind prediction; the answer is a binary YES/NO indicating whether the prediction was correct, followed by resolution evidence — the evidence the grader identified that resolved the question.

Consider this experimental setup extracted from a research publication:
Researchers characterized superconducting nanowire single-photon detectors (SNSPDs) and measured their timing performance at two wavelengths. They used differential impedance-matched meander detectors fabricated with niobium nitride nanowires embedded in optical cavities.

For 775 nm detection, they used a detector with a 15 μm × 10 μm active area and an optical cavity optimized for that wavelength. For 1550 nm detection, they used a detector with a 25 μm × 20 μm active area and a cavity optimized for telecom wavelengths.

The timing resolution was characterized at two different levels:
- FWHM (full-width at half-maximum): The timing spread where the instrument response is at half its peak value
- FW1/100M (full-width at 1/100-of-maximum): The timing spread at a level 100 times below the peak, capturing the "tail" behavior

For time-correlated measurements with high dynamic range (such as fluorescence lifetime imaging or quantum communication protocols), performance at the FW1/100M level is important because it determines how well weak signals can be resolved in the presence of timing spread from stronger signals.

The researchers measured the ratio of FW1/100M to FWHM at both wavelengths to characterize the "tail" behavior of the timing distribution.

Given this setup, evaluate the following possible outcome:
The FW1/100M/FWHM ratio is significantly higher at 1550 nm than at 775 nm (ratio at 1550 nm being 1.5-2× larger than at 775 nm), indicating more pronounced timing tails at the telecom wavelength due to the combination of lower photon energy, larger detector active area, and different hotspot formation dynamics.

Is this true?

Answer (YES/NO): NO